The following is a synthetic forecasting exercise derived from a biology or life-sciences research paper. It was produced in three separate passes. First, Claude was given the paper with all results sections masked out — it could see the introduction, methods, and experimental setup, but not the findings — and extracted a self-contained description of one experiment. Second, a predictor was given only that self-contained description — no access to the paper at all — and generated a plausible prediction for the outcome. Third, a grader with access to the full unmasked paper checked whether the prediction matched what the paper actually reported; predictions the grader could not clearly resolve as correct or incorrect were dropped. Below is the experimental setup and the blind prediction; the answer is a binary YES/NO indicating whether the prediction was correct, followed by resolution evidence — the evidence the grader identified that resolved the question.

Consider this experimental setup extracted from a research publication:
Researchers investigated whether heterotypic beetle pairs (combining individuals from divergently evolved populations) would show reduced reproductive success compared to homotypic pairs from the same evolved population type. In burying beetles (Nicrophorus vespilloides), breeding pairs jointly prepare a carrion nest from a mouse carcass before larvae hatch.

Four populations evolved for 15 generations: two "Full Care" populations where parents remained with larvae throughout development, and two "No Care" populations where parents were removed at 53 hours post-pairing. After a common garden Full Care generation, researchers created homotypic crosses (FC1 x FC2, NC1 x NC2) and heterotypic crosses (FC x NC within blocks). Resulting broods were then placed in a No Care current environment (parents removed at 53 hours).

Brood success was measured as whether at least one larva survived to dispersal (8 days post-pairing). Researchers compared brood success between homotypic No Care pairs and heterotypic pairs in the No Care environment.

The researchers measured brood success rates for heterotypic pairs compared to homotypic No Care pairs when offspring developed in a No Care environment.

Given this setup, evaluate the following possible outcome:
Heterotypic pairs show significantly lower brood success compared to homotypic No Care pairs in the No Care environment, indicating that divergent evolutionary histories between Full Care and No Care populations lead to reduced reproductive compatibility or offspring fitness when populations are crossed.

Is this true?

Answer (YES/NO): YES